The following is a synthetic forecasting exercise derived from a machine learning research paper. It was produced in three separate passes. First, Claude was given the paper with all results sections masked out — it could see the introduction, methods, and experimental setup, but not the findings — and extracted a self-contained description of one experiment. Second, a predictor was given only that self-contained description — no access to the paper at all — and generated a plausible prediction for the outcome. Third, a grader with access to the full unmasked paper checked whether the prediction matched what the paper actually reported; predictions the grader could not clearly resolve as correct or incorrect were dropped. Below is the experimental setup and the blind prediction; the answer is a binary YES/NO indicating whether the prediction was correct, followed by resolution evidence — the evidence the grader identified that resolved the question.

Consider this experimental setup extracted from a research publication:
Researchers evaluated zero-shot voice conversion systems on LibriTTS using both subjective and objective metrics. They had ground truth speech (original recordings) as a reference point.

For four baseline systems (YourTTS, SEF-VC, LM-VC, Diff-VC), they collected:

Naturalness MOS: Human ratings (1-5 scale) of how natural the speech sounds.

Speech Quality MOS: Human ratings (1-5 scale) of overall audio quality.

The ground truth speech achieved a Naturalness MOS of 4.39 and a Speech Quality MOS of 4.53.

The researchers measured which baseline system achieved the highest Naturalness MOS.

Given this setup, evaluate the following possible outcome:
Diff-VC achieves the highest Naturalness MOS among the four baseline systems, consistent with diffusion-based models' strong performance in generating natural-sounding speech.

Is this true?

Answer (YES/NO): NO